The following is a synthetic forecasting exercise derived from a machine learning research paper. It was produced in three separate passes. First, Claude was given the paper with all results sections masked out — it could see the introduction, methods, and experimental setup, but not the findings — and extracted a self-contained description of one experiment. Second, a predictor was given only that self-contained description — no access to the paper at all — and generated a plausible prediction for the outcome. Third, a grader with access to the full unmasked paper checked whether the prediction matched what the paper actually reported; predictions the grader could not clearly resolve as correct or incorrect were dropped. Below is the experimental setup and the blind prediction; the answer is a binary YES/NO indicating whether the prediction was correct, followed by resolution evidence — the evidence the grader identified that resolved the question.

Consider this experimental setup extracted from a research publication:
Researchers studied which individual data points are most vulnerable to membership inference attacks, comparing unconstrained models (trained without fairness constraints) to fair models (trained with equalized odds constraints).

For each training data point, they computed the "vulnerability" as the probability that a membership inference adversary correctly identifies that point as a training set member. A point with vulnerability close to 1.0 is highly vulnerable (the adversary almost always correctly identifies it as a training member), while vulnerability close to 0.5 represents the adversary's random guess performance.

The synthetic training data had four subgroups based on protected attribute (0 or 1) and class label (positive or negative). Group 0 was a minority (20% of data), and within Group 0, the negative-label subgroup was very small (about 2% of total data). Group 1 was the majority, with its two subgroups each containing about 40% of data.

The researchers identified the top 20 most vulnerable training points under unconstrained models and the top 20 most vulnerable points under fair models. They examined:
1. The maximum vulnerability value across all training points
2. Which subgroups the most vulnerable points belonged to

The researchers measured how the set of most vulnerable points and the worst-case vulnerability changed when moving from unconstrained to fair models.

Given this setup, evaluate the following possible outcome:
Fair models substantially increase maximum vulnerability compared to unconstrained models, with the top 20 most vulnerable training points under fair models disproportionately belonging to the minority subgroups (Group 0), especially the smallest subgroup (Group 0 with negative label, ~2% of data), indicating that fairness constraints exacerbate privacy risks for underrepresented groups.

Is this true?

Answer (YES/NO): YES